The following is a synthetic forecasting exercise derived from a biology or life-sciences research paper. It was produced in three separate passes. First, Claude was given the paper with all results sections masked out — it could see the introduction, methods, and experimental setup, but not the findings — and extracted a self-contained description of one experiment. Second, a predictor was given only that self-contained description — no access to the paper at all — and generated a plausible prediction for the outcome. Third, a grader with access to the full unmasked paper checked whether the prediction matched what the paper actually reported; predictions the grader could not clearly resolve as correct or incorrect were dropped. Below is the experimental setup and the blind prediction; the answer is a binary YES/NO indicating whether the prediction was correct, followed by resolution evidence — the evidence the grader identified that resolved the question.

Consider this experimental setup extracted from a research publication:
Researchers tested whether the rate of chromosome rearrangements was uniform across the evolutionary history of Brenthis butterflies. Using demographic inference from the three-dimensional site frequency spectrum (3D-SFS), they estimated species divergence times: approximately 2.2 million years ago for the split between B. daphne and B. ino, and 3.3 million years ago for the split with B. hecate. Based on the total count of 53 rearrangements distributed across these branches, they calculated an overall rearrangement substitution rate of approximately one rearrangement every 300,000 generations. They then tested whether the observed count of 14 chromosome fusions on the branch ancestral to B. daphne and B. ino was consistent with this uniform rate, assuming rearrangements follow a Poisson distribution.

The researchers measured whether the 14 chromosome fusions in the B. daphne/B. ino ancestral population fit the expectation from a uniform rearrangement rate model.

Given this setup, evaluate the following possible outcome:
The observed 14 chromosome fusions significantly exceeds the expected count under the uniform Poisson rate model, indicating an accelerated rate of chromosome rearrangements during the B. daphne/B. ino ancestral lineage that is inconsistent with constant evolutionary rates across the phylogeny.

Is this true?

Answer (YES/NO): YES